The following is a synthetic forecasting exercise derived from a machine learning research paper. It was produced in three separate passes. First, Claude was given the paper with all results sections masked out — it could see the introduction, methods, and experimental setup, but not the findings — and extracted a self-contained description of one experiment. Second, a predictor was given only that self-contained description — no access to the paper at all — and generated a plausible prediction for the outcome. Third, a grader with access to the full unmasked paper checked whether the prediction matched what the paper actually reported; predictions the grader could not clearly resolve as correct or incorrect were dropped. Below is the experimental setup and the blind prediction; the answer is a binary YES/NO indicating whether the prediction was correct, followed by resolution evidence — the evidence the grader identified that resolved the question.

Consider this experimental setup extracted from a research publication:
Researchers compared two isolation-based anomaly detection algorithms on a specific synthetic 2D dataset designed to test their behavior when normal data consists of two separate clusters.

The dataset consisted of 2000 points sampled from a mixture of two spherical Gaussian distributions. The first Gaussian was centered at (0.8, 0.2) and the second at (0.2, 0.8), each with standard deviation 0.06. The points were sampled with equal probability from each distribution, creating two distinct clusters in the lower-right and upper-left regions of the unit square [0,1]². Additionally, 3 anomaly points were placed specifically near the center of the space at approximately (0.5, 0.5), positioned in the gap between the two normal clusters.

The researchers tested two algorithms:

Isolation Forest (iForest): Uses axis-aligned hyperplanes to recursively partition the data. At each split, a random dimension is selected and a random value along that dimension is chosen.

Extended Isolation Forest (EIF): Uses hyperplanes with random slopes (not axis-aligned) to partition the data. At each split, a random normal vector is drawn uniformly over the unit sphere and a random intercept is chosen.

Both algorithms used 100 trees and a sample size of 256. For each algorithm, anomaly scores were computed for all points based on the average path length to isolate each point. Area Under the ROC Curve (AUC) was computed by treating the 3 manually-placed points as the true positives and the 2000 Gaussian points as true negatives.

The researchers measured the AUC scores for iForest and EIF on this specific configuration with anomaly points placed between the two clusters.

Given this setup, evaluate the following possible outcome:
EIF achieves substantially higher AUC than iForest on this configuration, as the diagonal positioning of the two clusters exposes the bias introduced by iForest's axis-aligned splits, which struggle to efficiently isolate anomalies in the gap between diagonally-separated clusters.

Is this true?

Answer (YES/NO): NO